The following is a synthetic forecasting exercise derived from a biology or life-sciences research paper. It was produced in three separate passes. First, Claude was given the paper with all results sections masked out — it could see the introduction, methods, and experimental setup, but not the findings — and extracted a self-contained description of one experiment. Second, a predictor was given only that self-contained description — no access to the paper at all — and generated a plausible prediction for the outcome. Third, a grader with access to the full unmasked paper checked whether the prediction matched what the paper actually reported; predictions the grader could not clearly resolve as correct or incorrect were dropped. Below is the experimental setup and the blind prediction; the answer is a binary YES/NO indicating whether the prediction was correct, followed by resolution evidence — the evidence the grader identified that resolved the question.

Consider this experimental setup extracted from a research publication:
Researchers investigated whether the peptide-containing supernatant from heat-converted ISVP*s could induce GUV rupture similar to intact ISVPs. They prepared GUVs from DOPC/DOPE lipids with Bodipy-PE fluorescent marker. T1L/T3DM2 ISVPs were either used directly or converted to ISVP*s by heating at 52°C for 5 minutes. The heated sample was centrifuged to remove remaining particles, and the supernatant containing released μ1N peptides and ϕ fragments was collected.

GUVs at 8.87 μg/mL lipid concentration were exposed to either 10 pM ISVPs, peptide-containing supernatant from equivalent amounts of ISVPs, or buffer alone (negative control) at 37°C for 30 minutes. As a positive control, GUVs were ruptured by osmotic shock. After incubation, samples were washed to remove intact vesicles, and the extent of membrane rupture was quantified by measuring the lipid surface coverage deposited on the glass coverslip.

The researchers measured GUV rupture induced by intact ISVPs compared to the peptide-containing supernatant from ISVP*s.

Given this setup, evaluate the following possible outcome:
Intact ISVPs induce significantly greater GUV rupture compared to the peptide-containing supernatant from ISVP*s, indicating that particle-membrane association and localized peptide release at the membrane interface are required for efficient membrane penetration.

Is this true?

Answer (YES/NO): NO